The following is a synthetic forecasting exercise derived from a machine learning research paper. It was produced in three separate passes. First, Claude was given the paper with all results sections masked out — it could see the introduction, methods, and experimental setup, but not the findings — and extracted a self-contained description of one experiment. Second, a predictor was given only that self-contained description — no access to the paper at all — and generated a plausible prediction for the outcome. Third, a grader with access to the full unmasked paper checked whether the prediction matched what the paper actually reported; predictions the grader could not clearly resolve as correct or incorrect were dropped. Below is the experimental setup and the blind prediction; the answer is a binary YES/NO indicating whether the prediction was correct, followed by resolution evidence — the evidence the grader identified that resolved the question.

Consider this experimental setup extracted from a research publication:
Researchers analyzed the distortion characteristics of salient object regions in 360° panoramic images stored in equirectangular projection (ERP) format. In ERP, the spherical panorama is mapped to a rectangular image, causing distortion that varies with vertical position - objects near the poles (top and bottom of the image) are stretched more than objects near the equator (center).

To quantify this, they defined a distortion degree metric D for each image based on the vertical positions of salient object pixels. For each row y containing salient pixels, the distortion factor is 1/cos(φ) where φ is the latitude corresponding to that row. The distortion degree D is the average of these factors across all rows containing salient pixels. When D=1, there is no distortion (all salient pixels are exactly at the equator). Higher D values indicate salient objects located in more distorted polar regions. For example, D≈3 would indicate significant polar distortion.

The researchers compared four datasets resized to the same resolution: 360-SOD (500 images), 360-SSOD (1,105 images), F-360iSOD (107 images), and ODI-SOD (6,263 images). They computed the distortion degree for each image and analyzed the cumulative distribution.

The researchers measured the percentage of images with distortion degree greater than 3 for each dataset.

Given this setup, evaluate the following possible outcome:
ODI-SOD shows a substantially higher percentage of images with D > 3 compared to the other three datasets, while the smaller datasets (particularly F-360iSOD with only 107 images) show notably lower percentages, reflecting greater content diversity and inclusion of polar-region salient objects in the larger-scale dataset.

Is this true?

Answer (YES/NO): YES